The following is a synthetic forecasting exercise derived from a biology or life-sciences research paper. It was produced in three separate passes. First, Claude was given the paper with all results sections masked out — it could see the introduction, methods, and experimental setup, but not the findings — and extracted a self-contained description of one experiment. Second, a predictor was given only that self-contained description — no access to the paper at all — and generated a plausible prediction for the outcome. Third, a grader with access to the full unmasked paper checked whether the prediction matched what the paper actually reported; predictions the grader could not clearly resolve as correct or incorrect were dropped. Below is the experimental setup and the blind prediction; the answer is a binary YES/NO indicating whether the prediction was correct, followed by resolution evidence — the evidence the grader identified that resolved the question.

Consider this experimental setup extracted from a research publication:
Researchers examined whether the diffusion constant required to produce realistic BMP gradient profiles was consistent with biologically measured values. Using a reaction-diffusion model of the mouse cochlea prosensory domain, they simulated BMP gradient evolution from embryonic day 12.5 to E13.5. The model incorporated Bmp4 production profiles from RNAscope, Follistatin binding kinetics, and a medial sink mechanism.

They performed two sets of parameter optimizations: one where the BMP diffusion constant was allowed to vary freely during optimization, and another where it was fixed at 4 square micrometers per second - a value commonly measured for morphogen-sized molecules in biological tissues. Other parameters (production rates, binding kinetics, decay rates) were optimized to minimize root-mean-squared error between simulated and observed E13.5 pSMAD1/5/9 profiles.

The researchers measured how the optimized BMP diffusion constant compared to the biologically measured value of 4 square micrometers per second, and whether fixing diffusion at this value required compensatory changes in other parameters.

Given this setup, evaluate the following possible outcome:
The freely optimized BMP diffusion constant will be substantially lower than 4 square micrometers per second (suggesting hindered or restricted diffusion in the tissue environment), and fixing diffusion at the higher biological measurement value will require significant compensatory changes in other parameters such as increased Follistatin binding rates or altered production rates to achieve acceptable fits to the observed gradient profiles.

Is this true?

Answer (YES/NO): NO